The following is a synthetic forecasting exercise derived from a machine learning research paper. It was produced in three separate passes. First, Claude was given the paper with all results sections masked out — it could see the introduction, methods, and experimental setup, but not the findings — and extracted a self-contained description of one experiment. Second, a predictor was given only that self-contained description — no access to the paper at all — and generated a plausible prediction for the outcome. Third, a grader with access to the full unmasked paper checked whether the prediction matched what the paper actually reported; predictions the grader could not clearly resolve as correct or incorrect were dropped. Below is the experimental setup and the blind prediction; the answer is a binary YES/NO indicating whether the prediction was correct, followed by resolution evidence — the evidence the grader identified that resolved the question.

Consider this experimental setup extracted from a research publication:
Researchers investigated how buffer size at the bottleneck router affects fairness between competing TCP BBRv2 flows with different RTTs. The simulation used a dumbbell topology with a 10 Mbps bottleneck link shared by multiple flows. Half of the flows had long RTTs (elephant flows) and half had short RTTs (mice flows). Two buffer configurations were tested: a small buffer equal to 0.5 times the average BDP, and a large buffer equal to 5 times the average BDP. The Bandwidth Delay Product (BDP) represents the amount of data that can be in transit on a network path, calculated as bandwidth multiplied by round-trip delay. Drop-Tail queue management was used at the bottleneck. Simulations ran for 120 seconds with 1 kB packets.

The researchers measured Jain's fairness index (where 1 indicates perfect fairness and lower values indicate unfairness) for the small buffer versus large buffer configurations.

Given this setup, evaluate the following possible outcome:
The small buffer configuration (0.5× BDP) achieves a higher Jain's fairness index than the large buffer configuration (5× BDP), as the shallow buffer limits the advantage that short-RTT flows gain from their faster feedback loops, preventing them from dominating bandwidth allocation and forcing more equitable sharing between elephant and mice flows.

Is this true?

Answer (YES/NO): YES